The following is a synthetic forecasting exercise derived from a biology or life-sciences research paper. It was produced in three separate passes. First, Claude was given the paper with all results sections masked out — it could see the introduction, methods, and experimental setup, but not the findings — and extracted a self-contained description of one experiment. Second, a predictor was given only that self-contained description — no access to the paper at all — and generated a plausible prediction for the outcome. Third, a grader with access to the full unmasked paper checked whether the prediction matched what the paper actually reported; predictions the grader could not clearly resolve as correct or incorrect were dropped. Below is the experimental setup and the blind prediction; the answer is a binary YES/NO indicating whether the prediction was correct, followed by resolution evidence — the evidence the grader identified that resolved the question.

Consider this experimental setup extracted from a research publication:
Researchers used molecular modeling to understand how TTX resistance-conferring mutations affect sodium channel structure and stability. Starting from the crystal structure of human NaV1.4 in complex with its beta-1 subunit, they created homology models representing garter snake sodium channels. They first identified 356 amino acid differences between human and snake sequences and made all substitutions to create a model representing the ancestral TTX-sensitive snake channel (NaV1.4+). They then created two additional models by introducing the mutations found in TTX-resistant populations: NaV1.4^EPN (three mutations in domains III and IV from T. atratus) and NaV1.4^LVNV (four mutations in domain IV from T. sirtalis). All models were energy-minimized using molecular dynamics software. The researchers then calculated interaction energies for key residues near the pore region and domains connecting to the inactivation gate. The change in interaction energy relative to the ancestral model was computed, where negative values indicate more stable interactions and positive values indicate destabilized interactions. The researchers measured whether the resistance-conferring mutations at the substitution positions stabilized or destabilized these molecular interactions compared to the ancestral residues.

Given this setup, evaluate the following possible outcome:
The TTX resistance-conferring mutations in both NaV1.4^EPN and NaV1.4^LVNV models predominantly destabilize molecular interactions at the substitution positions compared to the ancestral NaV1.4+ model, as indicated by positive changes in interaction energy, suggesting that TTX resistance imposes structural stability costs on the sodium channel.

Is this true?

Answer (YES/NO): NO